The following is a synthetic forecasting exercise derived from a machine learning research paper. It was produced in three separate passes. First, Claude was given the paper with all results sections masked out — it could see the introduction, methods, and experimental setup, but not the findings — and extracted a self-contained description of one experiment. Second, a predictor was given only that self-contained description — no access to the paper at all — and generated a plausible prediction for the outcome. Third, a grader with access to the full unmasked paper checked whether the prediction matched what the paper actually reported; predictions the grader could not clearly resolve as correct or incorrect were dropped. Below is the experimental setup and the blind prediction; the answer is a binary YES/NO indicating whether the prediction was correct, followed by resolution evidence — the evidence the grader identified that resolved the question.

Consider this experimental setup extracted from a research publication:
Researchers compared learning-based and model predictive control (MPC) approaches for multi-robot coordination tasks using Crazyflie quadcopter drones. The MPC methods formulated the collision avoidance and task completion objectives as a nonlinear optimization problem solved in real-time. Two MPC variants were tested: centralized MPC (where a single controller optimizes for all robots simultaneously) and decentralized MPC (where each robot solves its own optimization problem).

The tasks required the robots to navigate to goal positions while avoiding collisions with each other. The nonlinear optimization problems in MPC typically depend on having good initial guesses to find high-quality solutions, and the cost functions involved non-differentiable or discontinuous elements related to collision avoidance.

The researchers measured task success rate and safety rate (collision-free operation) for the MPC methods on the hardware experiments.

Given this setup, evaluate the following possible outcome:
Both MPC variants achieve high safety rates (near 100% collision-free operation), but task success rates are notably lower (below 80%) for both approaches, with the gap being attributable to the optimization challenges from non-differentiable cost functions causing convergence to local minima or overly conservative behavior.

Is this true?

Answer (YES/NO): NO